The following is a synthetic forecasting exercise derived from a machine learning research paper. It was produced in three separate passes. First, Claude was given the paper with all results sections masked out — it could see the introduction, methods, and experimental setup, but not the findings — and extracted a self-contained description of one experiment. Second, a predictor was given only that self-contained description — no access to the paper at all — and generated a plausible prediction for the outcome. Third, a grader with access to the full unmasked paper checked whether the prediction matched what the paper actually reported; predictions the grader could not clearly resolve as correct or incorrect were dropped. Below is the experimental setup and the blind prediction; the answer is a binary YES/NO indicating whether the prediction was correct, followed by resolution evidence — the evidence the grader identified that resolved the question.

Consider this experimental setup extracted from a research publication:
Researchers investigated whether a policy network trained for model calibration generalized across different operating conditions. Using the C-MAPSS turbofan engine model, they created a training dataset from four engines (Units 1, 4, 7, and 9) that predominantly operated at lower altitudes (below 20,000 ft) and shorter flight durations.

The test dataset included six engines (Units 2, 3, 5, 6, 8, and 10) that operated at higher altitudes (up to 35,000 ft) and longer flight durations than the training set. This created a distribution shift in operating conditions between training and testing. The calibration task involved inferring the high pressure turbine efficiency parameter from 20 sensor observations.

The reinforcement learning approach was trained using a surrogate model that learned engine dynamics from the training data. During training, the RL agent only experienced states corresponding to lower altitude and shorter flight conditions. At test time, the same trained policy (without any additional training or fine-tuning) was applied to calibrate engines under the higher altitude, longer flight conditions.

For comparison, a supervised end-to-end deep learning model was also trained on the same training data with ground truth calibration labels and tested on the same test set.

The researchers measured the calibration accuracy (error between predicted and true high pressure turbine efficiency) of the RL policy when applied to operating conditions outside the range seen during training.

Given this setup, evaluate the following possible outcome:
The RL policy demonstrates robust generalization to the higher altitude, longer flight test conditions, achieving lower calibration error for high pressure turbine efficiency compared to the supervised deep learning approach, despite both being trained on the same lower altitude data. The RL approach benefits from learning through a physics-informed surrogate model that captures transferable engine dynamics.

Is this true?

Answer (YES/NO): YES